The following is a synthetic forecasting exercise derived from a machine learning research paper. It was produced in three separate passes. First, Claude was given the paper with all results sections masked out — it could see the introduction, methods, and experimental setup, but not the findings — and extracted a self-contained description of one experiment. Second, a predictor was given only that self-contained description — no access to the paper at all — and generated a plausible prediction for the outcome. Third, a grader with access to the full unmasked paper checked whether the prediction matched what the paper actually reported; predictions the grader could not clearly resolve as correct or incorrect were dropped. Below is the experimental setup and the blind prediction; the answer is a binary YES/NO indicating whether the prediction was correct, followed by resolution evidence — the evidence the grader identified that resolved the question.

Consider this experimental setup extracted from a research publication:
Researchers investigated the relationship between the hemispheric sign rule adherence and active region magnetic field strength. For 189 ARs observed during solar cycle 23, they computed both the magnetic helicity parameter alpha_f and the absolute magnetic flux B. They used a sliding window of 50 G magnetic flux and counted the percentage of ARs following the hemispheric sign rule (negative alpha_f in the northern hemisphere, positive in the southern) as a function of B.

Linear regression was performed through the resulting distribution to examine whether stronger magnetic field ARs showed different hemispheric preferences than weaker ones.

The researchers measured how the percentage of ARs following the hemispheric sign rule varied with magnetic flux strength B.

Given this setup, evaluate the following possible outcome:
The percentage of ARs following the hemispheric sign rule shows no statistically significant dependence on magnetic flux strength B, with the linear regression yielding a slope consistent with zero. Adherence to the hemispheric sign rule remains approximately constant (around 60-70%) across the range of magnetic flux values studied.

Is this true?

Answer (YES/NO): NO